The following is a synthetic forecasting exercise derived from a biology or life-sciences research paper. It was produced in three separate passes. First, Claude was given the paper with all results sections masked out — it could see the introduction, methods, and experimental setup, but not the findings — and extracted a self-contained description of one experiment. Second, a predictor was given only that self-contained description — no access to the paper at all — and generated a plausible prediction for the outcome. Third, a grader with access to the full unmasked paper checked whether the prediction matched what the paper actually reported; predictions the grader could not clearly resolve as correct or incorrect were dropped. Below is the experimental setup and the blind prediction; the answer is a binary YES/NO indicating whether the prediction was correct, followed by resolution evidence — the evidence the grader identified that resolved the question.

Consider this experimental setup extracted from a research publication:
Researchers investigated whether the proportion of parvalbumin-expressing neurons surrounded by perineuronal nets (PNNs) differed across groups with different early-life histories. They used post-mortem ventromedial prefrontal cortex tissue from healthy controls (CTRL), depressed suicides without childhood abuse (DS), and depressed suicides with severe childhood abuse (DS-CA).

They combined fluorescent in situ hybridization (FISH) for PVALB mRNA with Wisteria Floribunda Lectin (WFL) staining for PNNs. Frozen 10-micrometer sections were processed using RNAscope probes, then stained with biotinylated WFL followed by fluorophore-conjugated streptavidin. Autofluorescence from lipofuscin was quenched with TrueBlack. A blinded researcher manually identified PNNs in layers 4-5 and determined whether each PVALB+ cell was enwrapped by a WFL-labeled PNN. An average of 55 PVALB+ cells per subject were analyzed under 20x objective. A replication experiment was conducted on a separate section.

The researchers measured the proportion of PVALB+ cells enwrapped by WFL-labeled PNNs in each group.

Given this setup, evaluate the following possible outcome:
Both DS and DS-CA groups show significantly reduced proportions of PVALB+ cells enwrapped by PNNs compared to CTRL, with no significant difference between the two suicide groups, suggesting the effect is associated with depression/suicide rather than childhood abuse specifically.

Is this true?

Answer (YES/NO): NO